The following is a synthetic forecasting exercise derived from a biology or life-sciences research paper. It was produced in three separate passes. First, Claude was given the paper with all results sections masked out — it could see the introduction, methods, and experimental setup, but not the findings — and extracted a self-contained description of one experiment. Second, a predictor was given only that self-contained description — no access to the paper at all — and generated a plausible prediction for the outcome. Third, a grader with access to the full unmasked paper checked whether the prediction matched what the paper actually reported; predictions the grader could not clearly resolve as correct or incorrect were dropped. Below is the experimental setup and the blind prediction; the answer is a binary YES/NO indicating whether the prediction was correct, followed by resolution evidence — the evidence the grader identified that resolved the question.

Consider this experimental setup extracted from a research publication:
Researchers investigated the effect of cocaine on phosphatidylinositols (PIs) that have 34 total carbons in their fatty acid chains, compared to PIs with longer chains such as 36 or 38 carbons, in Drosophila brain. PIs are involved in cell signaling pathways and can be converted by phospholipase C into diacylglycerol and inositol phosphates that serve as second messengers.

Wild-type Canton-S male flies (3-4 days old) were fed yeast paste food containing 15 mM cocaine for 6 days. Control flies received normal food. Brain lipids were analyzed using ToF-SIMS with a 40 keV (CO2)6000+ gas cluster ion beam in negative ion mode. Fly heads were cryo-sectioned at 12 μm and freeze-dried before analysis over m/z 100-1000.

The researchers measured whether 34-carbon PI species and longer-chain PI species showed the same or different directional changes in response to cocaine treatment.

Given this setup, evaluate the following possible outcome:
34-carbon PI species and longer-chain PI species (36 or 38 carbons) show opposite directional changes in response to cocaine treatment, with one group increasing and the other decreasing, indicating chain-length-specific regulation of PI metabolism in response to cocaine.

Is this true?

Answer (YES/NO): YES